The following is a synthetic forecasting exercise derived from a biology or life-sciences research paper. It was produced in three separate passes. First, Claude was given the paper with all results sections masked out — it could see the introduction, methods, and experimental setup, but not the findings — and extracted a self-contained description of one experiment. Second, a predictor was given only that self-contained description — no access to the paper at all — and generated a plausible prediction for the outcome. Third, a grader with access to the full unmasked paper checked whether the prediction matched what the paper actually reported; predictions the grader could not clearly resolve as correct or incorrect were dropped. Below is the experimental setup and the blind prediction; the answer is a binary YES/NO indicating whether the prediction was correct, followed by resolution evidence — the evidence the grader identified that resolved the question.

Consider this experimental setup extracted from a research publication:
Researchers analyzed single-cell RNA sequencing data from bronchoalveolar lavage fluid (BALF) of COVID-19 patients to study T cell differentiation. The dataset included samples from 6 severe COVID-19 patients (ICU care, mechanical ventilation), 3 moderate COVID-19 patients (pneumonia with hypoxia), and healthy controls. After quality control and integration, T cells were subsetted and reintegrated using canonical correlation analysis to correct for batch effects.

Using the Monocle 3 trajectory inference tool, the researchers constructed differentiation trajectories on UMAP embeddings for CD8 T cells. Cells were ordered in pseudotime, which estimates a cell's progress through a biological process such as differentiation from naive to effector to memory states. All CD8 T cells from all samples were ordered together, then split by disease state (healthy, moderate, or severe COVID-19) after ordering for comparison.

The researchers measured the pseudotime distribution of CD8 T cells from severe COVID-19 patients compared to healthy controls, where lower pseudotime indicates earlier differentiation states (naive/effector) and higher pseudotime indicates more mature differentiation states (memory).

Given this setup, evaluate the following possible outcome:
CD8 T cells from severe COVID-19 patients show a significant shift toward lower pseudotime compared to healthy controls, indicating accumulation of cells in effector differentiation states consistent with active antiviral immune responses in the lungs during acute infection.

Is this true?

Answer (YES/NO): NO